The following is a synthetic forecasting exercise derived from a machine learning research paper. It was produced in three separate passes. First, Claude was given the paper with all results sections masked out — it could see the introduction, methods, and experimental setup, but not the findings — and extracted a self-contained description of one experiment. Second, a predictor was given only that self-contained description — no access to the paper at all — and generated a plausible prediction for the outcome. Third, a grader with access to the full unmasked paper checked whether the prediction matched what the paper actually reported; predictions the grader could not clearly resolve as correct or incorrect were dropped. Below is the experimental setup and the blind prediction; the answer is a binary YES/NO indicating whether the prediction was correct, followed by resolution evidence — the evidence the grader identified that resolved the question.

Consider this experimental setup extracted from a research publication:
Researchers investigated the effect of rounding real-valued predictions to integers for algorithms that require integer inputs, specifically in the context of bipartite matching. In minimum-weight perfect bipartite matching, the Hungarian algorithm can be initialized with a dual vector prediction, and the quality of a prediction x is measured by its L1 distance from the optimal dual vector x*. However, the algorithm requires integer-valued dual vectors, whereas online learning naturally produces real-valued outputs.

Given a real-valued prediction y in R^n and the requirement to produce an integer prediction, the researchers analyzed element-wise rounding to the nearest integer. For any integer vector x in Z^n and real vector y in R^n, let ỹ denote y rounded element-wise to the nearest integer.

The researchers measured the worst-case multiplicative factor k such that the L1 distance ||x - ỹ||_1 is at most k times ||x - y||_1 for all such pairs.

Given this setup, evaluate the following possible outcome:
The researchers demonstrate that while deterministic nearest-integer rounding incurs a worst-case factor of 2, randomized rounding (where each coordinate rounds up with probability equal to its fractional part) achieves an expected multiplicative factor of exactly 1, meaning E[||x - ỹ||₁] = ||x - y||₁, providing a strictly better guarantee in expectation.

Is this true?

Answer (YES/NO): NO